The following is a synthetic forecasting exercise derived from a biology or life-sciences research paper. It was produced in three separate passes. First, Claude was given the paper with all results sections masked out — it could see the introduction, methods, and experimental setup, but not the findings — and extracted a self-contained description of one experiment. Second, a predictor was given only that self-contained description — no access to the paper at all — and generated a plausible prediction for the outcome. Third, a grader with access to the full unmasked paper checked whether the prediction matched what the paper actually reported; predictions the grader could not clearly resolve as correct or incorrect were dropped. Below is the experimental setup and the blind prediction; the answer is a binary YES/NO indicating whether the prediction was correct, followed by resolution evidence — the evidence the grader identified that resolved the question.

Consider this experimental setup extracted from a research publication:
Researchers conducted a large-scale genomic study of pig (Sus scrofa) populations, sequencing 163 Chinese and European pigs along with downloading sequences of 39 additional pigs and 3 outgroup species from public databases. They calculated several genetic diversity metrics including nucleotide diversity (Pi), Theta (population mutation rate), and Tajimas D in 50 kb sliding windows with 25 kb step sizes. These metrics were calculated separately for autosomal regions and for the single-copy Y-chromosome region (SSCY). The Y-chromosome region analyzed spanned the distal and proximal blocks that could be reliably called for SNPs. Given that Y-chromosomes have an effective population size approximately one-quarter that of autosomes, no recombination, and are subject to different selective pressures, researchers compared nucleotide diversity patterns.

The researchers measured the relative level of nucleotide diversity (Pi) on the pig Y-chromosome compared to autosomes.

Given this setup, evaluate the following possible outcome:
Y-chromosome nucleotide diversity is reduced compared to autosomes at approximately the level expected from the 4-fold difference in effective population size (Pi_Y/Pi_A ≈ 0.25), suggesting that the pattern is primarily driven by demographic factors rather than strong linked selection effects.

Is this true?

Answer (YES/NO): NO